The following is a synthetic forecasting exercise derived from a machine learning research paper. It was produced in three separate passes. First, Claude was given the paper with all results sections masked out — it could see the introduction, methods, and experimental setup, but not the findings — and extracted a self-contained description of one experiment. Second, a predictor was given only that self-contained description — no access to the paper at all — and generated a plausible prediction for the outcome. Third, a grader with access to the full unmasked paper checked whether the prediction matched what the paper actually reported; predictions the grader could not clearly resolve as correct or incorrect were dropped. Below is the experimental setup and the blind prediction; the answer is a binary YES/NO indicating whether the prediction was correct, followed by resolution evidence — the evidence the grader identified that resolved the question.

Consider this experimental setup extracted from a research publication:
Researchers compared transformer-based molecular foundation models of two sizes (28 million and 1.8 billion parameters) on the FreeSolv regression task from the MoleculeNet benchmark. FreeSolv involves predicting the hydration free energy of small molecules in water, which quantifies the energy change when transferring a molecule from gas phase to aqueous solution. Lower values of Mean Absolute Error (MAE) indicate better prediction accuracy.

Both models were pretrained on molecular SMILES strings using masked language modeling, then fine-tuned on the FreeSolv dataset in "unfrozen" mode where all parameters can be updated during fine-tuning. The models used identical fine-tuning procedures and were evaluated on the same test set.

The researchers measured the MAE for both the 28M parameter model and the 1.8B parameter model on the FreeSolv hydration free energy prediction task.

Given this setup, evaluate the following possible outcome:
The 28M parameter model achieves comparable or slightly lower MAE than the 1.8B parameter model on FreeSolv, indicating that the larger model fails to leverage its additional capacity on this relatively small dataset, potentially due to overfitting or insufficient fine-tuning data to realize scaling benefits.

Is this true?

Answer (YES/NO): YES